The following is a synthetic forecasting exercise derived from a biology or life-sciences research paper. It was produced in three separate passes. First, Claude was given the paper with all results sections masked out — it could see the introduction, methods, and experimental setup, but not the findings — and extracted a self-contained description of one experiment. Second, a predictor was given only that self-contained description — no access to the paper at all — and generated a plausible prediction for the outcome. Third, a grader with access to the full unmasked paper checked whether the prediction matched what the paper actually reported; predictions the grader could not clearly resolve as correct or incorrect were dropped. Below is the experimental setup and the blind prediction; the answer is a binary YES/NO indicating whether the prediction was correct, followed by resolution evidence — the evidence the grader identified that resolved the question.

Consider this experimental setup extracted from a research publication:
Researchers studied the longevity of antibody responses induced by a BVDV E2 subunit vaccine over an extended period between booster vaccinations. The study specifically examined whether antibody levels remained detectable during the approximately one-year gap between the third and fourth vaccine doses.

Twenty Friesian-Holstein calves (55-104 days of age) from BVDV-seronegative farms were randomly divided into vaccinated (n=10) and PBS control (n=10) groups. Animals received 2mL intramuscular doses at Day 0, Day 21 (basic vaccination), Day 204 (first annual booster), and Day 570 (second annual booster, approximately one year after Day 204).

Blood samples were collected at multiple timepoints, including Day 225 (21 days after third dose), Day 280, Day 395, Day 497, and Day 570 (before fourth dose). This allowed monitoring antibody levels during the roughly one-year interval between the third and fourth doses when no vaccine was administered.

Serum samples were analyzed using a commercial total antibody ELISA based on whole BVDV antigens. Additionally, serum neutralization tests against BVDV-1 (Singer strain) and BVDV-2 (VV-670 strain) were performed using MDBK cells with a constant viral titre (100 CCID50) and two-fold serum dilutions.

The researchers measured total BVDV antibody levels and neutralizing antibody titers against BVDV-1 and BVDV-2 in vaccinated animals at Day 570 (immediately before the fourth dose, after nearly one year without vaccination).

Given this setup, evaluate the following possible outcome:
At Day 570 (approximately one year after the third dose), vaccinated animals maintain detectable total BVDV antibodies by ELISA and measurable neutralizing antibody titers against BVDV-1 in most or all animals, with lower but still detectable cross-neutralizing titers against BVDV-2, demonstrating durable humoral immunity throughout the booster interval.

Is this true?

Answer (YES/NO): NO